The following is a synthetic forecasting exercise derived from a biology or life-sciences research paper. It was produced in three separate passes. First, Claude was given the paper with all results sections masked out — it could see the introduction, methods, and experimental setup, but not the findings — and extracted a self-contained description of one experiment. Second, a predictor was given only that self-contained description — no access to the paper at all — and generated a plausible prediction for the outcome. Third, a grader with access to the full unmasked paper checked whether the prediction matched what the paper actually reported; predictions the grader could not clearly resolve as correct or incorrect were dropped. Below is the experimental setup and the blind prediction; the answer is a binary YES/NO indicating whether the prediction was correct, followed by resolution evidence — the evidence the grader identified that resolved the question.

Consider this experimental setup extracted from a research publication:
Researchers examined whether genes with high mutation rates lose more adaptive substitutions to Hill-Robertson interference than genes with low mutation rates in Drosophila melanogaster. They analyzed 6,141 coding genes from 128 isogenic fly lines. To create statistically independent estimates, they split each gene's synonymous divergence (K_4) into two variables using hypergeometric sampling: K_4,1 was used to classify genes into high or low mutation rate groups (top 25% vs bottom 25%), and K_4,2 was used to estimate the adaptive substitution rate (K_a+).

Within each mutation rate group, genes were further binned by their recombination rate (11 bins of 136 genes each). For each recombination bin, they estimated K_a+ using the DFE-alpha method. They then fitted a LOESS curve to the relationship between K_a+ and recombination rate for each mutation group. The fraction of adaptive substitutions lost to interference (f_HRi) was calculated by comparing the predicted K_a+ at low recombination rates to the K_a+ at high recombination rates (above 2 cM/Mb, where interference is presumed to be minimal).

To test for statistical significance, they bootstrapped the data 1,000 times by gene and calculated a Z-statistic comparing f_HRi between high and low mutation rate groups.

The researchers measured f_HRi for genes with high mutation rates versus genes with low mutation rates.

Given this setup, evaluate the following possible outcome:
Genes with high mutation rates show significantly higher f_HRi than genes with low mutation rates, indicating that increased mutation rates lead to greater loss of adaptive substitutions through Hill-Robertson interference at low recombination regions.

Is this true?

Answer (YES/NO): YES